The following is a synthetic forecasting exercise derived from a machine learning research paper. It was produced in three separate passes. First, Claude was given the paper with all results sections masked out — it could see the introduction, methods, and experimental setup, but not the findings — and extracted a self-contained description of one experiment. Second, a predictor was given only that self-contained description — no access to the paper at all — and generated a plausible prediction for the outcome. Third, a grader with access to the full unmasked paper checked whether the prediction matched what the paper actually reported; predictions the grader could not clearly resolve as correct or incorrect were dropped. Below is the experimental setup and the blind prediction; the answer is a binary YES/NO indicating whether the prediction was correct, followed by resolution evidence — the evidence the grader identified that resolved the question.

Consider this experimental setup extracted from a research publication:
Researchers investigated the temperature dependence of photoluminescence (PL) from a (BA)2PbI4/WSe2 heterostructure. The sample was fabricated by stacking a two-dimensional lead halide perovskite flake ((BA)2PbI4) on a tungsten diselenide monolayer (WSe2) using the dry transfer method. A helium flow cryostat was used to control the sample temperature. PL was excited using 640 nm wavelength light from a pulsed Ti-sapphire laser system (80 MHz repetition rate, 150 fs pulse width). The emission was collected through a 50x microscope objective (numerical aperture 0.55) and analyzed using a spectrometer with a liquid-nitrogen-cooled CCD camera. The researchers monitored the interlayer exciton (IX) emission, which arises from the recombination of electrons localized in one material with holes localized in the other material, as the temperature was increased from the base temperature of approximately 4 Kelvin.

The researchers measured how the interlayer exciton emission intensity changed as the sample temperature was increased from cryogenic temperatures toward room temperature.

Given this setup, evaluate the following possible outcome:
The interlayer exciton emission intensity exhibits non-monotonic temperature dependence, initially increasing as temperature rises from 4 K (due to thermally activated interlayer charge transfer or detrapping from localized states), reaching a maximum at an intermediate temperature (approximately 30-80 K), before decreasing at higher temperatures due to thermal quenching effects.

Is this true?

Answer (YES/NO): NO